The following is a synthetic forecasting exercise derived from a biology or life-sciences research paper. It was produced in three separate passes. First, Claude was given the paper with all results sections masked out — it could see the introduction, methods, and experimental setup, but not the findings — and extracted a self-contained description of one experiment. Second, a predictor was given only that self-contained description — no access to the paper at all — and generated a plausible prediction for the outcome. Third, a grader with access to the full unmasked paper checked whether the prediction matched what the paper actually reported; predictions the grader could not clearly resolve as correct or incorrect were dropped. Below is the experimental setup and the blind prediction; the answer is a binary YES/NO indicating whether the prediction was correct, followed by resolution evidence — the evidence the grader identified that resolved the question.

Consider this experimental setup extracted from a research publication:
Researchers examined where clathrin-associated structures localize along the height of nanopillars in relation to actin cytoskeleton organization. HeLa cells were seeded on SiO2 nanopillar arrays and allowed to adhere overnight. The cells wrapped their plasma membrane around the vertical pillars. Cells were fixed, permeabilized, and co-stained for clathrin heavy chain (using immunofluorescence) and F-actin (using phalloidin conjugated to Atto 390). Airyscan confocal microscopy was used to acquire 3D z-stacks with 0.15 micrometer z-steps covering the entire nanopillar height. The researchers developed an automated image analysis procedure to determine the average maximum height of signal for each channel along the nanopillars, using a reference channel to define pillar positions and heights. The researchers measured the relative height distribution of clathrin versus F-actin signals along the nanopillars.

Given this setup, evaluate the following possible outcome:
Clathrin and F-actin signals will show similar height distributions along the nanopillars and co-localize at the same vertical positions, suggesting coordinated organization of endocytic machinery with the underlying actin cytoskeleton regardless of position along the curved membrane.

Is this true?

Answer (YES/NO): NO